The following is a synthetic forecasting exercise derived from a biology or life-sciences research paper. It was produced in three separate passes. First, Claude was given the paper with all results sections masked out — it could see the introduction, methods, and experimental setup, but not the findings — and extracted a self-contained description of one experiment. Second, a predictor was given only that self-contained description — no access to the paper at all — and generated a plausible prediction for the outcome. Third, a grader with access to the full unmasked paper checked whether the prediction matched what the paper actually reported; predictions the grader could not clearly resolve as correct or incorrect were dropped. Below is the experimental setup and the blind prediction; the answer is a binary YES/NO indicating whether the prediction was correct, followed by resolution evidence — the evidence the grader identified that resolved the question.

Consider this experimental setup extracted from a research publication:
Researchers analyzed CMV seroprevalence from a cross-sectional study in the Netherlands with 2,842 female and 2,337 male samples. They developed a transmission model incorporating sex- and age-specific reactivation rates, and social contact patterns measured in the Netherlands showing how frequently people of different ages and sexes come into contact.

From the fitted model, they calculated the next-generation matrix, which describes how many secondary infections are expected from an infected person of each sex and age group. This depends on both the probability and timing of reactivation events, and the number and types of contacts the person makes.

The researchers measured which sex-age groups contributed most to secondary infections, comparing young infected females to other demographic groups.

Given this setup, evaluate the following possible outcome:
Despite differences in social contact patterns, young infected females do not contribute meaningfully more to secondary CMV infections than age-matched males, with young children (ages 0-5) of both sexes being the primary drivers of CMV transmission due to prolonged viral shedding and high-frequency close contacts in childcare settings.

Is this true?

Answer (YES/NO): NO